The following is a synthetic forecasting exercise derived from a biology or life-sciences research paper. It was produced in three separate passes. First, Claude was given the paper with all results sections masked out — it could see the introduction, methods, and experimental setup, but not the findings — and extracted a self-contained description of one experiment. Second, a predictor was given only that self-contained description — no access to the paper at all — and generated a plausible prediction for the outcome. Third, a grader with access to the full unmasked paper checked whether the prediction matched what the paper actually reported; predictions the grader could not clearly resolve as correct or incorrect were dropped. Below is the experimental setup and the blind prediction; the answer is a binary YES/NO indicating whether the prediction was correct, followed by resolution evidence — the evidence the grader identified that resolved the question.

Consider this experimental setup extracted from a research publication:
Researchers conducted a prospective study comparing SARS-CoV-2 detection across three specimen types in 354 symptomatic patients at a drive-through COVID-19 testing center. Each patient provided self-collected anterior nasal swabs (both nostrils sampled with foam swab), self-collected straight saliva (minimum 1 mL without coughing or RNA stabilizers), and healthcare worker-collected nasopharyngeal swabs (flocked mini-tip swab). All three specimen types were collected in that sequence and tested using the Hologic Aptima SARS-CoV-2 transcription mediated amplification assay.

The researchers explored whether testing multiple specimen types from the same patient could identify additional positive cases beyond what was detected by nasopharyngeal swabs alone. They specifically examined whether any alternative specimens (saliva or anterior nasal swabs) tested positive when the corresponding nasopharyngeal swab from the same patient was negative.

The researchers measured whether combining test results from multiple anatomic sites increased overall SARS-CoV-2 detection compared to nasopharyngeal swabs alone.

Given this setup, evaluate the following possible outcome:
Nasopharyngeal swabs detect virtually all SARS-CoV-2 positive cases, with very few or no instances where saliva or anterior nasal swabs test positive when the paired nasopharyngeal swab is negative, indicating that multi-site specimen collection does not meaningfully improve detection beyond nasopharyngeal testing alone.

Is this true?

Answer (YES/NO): NO